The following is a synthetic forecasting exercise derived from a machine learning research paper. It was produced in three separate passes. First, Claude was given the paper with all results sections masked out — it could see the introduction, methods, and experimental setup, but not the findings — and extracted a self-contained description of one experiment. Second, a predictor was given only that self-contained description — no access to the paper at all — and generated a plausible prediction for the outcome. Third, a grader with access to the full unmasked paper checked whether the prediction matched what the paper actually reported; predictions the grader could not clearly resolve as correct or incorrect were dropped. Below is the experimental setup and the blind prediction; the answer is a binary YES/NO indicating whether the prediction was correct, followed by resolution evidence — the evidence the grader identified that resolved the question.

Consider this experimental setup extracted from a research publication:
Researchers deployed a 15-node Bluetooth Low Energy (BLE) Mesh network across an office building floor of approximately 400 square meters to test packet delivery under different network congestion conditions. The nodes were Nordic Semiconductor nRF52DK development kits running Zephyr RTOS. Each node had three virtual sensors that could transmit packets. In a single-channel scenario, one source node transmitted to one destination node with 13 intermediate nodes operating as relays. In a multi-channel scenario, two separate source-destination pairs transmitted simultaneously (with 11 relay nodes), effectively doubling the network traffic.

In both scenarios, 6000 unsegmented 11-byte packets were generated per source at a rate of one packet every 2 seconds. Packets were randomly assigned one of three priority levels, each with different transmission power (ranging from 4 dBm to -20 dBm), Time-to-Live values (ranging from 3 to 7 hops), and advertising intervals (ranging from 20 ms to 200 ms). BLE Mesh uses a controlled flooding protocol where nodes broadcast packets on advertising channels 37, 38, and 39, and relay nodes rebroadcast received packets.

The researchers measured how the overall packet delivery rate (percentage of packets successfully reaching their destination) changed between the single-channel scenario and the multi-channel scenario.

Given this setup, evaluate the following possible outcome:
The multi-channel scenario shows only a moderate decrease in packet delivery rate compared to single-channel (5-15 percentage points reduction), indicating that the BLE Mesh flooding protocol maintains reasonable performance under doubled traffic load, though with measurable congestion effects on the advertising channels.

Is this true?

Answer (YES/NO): NO